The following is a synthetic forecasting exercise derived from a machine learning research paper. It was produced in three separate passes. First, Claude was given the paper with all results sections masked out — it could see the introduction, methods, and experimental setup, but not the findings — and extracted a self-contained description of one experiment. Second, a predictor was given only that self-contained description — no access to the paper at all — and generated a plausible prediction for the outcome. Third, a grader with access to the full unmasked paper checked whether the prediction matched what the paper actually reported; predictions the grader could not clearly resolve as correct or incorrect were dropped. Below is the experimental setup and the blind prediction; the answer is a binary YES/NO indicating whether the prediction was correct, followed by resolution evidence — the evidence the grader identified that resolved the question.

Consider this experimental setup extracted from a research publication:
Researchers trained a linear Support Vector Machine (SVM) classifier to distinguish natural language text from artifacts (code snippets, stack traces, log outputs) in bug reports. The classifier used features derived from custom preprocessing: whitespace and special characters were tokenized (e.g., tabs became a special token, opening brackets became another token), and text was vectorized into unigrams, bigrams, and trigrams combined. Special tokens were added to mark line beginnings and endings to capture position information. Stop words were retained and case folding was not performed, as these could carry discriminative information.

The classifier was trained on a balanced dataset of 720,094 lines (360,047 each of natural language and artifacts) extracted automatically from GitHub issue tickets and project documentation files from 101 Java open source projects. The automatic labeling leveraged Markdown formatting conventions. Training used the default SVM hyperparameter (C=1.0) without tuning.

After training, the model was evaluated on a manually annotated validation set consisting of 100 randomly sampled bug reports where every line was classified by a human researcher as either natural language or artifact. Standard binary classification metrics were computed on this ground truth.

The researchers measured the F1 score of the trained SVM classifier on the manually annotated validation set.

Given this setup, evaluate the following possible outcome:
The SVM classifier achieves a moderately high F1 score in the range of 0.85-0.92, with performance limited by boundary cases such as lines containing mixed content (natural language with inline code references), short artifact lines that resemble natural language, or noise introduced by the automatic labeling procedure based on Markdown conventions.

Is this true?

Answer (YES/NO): NO